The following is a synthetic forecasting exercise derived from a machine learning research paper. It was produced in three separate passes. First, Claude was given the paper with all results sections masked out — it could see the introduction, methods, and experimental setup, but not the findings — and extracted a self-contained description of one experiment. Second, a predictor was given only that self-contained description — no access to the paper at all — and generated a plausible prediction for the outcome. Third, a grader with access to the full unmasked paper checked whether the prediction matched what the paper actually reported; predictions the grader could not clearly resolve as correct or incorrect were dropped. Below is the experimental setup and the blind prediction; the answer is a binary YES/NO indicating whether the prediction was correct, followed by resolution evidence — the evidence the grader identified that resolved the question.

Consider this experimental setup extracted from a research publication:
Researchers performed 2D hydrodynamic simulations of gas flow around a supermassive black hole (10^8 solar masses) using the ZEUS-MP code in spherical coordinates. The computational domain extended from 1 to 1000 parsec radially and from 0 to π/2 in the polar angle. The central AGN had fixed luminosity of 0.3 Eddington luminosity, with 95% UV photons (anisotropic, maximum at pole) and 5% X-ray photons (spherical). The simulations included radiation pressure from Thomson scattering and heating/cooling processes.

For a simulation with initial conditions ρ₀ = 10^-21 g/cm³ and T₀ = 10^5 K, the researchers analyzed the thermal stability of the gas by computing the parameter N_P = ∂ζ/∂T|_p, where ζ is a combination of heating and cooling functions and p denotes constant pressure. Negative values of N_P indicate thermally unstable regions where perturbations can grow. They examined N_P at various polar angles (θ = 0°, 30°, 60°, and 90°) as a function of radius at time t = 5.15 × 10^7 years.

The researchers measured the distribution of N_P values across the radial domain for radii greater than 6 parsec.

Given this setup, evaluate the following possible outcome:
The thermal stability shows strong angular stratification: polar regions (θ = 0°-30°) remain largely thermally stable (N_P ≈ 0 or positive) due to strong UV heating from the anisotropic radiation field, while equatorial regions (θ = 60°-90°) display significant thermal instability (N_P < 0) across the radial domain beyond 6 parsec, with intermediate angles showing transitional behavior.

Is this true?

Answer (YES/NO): NO